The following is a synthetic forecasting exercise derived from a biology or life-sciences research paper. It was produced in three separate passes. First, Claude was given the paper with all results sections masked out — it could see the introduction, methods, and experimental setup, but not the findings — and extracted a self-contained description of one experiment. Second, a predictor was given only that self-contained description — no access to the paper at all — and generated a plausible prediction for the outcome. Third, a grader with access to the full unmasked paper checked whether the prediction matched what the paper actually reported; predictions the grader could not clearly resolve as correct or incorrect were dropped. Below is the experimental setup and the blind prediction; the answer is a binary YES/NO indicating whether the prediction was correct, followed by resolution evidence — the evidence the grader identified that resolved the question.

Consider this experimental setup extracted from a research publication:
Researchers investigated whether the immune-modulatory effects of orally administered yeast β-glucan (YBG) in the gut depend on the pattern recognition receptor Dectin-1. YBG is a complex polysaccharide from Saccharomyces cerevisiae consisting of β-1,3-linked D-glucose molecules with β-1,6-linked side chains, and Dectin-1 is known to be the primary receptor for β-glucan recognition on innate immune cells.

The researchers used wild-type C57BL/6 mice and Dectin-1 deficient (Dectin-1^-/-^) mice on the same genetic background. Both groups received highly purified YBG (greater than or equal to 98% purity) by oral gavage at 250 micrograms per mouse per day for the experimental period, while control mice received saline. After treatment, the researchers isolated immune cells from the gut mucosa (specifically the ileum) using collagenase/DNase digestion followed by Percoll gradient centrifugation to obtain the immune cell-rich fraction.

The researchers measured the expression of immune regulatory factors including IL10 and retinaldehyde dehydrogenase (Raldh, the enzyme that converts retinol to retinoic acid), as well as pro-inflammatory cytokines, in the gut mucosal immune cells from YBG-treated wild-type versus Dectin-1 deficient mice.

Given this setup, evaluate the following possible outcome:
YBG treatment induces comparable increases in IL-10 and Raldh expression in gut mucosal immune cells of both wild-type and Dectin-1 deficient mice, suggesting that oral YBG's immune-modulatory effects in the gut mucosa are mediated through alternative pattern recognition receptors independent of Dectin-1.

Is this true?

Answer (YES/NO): NO